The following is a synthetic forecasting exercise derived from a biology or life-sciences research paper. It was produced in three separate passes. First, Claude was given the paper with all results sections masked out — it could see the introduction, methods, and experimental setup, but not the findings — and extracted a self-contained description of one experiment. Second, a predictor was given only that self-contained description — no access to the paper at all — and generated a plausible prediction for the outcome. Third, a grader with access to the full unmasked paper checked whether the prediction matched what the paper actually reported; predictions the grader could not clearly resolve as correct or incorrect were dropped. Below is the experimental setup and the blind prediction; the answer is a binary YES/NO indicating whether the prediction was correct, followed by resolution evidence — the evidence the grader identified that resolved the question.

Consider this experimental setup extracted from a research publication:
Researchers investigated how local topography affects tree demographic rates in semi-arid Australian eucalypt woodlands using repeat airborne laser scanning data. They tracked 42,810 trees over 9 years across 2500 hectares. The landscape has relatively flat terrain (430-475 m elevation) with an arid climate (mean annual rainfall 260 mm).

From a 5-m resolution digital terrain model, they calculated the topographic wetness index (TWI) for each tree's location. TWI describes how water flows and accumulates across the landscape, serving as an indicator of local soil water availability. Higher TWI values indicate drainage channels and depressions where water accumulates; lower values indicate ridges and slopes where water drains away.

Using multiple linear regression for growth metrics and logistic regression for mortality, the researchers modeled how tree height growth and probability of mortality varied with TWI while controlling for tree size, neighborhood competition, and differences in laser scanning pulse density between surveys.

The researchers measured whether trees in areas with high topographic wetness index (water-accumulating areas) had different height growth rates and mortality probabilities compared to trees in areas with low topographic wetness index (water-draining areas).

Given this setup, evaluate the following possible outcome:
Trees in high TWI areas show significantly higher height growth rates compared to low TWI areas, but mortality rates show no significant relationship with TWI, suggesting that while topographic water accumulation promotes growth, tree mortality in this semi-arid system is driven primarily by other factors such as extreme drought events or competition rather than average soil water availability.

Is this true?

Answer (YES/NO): NO